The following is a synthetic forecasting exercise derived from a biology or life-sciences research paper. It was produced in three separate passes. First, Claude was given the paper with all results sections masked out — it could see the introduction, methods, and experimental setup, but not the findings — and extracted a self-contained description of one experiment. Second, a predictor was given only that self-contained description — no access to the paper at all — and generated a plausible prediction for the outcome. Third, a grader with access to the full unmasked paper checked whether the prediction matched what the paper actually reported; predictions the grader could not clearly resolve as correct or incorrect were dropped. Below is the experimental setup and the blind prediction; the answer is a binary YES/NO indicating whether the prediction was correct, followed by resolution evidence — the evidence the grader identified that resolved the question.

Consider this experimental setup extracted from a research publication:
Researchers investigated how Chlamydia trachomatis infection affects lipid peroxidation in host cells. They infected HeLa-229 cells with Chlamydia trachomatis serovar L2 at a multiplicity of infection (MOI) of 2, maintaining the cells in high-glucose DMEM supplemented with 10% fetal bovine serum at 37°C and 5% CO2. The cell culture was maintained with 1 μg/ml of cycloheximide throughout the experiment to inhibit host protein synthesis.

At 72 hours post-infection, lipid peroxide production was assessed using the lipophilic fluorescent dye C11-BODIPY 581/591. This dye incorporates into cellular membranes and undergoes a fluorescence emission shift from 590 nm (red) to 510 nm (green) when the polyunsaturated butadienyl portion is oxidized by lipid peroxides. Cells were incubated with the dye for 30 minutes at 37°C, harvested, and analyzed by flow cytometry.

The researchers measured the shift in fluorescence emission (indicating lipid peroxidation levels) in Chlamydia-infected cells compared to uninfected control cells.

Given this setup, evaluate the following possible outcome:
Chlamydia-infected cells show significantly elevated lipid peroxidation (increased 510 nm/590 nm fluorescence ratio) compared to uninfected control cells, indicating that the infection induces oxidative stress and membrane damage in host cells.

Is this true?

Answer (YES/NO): YES